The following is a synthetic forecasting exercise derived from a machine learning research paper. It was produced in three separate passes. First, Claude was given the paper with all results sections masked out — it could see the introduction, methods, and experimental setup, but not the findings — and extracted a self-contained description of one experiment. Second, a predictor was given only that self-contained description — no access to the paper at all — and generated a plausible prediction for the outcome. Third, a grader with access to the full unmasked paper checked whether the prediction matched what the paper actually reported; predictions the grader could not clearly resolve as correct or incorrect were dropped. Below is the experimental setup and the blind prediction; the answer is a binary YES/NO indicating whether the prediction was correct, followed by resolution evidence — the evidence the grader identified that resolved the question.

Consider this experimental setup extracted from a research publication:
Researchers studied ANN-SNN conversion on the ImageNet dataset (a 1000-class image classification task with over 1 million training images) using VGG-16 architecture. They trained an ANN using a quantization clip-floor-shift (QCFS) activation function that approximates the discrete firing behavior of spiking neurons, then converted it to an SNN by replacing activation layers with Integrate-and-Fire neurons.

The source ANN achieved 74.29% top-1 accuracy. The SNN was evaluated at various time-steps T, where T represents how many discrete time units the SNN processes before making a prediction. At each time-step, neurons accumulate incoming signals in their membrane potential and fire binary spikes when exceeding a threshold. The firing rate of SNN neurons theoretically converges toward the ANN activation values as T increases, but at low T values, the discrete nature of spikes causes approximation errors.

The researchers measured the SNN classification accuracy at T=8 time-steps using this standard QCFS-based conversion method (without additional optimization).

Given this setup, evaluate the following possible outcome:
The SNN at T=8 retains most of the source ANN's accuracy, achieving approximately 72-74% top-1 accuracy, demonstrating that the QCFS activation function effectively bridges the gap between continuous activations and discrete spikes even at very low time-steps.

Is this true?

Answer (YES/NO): NO